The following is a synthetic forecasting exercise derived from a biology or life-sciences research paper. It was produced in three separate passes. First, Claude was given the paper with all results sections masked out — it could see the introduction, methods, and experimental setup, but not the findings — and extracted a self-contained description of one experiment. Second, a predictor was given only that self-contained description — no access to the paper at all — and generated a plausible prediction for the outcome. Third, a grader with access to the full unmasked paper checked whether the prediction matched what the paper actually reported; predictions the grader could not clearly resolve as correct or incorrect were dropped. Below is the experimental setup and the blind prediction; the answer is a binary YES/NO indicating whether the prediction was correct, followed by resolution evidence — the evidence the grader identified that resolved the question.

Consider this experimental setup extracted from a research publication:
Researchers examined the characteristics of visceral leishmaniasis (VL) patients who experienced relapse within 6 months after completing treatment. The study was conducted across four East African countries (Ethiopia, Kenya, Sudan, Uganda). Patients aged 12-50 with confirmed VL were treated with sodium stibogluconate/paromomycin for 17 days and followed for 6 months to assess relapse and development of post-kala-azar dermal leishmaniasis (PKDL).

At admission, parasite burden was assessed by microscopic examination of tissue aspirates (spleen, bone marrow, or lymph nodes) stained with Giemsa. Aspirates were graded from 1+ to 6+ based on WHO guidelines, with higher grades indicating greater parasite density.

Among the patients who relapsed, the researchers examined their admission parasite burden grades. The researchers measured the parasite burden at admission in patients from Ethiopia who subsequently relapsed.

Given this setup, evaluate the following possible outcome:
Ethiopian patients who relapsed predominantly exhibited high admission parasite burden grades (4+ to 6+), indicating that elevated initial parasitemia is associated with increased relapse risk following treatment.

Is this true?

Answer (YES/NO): YES